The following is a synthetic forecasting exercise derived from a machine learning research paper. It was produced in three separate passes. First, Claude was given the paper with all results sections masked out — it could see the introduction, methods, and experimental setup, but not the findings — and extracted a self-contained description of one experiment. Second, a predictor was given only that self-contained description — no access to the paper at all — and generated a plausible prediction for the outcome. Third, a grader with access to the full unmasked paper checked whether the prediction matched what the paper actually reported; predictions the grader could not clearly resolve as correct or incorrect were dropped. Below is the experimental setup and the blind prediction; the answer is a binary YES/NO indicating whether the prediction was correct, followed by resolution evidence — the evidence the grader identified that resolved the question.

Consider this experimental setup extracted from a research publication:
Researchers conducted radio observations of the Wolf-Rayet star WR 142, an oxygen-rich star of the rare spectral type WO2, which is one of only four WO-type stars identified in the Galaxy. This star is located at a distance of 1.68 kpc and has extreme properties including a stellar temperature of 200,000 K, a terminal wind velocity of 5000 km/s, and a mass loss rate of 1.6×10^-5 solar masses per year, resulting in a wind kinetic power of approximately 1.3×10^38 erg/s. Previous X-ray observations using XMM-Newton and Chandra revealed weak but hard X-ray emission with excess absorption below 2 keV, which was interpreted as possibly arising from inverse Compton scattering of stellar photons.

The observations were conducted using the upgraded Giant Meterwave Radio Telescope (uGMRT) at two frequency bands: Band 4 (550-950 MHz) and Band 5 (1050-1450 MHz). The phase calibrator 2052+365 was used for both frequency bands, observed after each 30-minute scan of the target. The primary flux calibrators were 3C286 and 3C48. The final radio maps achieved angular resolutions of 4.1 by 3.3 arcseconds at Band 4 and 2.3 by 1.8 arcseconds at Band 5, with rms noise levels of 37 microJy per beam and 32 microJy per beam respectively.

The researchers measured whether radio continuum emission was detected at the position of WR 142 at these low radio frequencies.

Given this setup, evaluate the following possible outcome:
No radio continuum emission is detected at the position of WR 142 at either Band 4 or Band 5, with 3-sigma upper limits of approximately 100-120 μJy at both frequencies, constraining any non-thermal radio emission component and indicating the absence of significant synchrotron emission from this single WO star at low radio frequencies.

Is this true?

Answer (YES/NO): NO